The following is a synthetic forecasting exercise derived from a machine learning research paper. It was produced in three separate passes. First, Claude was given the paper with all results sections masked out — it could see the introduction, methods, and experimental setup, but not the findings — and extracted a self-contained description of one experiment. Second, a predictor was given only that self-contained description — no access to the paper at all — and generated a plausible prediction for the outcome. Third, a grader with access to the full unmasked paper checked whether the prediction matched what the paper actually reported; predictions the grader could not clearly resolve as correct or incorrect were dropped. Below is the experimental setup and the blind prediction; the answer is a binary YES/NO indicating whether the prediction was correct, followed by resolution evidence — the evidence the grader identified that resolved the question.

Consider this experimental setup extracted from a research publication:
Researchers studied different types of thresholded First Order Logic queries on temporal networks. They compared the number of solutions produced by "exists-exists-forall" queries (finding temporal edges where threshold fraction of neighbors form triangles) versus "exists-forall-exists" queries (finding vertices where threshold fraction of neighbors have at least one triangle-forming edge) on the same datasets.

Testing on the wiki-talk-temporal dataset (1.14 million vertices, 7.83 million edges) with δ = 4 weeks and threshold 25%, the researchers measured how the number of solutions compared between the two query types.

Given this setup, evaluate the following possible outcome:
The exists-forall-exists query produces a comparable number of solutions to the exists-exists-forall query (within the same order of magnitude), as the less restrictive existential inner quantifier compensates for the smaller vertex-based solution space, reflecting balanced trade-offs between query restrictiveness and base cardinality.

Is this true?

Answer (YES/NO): YES